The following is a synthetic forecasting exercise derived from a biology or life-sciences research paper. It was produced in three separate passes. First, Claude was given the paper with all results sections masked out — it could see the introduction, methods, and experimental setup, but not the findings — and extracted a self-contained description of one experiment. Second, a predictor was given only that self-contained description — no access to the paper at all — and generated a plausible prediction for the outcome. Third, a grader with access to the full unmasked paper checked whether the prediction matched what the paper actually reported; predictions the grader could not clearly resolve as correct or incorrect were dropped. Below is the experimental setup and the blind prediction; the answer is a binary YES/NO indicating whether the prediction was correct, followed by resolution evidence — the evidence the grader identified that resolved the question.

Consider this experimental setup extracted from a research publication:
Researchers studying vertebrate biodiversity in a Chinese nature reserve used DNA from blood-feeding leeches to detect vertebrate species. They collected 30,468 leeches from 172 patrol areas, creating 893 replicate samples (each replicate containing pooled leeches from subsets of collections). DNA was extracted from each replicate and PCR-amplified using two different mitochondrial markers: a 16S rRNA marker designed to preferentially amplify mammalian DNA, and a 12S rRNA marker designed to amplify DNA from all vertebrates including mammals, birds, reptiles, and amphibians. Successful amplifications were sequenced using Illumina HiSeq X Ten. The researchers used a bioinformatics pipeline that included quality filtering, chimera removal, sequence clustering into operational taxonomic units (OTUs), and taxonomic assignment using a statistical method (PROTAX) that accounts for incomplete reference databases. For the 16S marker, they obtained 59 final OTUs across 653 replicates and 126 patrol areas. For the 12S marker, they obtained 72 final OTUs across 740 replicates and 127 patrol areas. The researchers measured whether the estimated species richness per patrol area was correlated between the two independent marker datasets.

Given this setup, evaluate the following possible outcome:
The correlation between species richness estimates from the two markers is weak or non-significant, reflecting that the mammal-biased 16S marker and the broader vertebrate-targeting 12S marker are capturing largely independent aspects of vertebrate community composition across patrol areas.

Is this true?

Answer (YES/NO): NO